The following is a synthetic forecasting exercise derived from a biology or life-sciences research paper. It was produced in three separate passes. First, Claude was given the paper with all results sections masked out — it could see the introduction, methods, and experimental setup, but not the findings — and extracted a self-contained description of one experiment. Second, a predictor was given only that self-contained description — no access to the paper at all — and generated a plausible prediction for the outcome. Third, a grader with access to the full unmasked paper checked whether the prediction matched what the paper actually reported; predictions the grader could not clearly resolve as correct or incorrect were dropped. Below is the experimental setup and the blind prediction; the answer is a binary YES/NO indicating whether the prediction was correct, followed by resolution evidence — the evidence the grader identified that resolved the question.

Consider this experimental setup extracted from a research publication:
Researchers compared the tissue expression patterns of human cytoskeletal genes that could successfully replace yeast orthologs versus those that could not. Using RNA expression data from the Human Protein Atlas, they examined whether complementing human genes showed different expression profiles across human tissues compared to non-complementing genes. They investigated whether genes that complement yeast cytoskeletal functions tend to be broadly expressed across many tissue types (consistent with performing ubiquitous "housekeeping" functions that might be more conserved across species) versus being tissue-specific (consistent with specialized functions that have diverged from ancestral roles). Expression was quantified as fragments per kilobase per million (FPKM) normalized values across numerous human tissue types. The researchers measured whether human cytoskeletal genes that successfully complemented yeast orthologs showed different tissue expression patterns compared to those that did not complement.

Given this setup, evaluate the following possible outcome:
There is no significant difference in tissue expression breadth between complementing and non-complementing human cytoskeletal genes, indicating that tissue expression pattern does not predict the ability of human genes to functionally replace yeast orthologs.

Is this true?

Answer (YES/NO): YES